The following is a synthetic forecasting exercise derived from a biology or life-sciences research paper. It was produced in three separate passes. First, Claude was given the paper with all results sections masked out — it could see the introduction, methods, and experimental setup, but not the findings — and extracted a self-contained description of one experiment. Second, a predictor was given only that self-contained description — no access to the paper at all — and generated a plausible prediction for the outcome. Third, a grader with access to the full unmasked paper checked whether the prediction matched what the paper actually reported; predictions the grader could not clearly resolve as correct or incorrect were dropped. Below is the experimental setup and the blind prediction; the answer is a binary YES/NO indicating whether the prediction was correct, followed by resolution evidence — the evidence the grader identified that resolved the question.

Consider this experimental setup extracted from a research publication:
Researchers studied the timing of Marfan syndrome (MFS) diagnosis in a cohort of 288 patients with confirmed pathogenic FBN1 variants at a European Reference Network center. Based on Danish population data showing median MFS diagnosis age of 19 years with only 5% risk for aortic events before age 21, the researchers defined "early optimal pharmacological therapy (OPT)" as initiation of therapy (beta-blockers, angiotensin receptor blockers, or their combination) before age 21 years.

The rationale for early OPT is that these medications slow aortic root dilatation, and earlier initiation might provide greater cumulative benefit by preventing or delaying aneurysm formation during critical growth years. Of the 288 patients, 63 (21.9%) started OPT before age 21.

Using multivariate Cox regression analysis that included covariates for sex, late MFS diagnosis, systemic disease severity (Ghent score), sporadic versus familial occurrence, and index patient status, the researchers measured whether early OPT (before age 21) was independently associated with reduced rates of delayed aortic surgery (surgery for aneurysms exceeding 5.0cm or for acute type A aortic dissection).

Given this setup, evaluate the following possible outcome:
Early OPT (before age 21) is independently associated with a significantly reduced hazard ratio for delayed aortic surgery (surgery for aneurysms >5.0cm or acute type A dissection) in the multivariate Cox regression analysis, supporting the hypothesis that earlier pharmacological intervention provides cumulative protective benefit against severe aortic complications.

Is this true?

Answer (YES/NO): NO